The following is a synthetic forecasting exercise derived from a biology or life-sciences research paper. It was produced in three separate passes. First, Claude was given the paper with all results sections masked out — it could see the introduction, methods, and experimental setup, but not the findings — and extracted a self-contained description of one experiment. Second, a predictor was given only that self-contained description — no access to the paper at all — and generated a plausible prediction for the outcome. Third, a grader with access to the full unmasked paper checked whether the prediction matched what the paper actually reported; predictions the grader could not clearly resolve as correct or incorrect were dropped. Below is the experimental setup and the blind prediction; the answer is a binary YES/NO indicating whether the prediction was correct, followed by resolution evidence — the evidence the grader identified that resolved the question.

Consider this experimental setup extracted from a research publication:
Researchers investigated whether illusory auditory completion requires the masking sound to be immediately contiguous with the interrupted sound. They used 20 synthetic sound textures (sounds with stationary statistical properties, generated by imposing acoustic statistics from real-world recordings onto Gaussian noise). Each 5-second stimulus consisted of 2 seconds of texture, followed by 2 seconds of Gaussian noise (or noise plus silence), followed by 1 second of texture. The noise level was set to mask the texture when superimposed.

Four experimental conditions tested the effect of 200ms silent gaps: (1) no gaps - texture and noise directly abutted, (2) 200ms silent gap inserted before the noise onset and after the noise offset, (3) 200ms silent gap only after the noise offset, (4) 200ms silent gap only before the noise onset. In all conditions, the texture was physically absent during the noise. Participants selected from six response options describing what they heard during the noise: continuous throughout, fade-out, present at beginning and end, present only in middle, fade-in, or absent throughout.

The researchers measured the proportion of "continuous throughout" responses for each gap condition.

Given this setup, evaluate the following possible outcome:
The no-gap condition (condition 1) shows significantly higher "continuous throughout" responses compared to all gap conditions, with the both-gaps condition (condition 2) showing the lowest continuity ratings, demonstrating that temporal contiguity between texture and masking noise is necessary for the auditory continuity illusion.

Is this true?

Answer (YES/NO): NO